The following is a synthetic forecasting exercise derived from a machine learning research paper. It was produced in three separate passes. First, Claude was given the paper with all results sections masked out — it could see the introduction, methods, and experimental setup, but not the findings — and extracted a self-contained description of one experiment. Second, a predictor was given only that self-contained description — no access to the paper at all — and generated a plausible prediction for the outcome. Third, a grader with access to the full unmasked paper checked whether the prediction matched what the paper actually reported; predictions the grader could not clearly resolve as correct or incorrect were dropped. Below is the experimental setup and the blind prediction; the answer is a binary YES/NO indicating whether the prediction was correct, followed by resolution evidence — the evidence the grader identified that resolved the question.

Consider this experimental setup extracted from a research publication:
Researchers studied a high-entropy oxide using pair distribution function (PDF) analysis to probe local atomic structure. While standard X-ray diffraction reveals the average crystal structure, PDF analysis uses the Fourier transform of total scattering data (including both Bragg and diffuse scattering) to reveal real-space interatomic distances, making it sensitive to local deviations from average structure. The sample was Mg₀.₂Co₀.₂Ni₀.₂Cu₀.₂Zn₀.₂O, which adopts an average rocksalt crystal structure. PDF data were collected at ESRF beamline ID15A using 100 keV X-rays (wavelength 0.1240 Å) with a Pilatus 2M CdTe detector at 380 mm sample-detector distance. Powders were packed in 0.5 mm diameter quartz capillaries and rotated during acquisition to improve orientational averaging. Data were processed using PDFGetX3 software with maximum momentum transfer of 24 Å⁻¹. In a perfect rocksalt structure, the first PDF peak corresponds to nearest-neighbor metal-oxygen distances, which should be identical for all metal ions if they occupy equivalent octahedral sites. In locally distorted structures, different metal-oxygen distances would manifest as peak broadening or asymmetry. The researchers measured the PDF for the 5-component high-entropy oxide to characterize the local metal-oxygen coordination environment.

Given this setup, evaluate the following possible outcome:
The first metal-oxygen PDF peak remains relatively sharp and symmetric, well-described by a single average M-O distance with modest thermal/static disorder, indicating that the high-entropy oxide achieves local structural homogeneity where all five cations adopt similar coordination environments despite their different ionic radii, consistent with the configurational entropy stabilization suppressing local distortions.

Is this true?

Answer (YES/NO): NO